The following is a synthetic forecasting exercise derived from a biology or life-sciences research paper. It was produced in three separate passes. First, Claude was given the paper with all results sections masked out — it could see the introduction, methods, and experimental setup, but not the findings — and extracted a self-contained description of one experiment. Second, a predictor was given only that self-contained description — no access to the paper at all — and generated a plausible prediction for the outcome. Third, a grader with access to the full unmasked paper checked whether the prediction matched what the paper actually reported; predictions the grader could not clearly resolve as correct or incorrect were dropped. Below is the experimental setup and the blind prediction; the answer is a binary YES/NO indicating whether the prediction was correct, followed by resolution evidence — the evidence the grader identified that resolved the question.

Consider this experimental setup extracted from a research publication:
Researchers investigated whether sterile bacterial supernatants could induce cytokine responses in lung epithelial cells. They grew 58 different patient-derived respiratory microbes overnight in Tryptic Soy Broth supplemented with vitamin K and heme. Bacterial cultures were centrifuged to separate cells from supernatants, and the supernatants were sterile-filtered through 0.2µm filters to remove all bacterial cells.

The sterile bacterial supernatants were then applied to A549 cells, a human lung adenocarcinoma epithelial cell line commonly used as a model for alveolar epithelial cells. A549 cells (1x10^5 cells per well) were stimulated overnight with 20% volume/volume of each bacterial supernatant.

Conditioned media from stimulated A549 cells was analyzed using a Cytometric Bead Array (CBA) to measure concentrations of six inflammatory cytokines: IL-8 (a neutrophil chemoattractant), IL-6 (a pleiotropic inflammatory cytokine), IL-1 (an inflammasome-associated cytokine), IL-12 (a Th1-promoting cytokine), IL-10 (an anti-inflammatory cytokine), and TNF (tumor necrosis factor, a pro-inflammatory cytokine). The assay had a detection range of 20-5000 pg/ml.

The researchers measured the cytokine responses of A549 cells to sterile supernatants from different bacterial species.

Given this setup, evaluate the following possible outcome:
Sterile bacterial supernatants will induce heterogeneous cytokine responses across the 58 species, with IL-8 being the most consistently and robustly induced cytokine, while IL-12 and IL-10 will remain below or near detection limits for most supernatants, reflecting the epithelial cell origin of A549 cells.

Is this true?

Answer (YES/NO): NO